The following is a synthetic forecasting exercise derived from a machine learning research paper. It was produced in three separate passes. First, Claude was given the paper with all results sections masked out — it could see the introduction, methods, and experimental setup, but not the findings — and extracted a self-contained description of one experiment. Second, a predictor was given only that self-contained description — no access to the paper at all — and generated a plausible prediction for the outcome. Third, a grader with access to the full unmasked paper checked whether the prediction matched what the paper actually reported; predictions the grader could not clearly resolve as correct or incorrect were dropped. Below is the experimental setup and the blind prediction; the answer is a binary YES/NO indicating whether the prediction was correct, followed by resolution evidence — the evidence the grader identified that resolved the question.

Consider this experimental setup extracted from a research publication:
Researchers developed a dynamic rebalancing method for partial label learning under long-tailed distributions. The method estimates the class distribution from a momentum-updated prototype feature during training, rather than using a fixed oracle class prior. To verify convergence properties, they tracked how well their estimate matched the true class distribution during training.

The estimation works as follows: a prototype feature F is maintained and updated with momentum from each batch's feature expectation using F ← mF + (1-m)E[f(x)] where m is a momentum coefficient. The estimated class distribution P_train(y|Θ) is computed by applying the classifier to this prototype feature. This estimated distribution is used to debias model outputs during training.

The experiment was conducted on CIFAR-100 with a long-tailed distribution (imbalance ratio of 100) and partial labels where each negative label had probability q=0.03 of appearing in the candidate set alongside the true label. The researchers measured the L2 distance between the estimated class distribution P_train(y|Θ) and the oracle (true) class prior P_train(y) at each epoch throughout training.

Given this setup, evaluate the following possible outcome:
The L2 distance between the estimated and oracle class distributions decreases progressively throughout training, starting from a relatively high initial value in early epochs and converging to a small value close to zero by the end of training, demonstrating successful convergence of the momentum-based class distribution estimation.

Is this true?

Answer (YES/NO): YES